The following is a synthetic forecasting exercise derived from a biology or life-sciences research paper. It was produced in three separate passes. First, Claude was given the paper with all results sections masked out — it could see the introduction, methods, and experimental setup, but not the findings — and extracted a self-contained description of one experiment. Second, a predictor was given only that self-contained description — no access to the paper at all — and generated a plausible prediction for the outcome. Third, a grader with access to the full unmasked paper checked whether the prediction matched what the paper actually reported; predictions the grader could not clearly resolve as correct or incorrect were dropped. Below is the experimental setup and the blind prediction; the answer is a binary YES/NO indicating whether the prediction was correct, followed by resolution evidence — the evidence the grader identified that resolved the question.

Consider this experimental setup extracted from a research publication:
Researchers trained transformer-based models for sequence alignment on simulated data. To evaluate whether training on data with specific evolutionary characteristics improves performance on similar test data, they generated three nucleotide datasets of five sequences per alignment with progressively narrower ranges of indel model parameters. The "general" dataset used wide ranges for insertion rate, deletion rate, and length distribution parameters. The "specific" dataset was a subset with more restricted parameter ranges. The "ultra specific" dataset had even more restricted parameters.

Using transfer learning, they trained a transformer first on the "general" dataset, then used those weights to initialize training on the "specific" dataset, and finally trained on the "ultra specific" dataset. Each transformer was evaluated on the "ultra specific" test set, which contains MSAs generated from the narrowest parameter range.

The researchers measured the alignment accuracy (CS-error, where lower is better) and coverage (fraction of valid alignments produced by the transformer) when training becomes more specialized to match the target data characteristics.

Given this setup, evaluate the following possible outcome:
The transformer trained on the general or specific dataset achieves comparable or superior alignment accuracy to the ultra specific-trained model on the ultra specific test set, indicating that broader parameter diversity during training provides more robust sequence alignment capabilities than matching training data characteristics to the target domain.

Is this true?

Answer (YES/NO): NO